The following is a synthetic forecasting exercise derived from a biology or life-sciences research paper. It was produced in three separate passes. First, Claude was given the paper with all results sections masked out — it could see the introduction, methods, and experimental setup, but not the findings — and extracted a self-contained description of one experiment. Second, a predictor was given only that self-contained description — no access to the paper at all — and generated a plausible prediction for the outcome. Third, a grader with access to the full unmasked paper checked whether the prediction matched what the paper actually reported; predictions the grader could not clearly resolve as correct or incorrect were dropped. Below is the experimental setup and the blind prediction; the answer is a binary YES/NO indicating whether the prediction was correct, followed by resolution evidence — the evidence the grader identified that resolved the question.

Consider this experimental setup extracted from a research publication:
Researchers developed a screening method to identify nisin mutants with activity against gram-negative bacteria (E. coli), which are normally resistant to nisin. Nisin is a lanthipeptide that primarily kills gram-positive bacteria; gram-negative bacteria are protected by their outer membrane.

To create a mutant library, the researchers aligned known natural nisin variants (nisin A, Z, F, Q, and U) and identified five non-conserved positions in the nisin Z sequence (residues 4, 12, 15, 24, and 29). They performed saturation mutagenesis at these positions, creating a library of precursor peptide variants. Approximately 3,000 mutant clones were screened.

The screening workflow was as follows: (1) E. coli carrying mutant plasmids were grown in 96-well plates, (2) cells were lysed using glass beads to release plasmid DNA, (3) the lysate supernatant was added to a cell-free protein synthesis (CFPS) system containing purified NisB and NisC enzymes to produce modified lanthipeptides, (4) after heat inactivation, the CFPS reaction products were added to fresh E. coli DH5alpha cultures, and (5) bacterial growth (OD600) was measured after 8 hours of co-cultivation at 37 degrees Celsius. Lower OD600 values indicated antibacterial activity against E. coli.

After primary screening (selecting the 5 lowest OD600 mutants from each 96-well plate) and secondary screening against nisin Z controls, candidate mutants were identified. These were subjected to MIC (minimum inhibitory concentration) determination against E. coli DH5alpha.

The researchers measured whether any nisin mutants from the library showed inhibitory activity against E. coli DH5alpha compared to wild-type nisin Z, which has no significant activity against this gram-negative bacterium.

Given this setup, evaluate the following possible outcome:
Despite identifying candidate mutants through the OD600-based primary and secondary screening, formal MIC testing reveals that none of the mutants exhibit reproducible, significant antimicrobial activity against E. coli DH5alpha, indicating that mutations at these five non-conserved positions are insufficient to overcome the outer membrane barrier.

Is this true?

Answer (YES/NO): NO